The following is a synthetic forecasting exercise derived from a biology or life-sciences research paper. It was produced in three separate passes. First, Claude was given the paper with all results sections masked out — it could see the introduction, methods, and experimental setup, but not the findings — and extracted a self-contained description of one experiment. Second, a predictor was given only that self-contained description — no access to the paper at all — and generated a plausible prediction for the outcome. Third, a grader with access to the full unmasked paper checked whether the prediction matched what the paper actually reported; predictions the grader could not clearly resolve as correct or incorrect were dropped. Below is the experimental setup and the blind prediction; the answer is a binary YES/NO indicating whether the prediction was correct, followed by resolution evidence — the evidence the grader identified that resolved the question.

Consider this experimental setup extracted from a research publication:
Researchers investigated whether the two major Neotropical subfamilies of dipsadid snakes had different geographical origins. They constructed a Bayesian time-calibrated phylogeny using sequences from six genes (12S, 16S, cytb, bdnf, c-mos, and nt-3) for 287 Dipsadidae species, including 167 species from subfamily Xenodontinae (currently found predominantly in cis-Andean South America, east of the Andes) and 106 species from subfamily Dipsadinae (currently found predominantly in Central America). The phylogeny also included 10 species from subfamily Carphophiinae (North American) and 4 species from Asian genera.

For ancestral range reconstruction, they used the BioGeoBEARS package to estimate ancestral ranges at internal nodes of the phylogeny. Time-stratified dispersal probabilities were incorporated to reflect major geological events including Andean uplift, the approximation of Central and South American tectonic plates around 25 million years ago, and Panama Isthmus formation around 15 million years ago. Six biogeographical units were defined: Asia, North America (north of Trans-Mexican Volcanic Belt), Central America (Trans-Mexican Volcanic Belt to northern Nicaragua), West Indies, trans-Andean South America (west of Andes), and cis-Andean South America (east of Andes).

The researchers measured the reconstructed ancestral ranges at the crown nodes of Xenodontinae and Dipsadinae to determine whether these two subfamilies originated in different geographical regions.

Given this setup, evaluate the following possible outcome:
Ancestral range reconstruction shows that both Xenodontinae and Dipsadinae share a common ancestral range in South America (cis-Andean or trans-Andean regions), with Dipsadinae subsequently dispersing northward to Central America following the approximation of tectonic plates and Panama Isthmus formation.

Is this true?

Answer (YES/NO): NO